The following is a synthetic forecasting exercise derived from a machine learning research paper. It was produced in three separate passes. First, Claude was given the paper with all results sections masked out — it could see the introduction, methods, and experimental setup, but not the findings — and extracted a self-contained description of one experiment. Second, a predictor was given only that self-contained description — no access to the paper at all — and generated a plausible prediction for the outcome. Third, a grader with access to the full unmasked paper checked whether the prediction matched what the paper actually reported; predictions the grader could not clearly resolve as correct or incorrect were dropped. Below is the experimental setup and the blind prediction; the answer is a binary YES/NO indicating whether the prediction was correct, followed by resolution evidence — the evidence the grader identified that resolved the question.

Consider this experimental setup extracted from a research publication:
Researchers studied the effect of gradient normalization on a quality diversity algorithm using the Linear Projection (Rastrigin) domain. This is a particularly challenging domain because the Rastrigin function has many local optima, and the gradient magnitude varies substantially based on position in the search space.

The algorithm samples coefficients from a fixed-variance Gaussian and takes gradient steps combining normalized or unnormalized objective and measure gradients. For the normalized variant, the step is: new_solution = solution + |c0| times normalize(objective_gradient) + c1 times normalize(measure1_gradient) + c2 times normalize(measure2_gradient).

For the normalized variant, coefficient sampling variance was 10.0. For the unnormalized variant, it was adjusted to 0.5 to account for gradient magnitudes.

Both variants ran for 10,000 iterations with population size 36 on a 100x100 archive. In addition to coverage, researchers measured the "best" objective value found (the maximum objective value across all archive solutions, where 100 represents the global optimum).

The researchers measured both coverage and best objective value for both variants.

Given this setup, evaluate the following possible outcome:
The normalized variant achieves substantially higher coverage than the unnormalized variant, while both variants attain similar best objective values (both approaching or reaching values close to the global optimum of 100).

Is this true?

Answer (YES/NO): NO